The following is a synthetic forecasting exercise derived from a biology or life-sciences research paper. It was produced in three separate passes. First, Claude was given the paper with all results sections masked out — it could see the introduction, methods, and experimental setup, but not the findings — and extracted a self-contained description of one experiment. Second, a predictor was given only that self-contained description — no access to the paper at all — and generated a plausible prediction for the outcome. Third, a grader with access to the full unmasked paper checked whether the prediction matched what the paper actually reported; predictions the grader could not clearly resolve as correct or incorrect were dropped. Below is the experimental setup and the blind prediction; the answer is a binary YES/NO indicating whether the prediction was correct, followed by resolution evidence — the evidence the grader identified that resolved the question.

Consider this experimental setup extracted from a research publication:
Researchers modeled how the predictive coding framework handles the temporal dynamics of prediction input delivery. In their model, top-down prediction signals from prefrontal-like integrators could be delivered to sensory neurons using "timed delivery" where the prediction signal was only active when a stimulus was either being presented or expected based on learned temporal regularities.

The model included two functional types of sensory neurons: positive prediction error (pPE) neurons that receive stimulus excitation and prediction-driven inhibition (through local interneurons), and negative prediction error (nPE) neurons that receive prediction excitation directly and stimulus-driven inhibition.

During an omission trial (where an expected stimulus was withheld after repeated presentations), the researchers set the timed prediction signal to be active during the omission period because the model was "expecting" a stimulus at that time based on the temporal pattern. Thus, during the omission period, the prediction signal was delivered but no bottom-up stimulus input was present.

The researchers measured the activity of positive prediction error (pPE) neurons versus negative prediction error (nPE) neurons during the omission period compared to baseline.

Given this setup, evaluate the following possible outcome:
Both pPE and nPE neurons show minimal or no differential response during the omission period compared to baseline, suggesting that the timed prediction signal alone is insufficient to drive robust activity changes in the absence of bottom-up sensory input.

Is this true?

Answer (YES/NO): NO